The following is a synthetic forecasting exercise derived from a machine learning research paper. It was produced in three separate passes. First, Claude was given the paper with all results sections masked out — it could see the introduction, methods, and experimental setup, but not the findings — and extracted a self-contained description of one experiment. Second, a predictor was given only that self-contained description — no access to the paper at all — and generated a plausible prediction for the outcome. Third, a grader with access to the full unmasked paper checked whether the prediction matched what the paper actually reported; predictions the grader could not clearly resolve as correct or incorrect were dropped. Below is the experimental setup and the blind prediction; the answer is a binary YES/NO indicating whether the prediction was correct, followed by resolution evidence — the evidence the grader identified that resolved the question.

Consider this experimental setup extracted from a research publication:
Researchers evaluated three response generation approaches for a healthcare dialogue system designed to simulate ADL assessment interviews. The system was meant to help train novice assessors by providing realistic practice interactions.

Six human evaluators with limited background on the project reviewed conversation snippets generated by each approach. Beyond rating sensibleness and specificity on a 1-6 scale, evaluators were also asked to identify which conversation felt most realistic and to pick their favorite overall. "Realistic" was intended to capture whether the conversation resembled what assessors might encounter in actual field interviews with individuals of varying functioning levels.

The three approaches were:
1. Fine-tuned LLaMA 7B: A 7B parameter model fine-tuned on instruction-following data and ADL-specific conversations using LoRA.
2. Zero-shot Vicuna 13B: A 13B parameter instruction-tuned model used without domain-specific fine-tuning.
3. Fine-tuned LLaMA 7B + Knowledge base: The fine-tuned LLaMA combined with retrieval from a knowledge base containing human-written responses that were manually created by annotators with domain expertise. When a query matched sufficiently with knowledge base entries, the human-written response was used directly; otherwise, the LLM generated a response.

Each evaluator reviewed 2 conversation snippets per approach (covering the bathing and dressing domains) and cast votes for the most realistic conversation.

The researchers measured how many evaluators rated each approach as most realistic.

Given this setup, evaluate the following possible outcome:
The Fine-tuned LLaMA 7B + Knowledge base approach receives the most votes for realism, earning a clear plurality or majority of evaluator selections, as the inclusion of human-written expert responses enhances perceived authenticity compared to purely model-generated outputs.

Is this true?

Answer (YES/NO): YES